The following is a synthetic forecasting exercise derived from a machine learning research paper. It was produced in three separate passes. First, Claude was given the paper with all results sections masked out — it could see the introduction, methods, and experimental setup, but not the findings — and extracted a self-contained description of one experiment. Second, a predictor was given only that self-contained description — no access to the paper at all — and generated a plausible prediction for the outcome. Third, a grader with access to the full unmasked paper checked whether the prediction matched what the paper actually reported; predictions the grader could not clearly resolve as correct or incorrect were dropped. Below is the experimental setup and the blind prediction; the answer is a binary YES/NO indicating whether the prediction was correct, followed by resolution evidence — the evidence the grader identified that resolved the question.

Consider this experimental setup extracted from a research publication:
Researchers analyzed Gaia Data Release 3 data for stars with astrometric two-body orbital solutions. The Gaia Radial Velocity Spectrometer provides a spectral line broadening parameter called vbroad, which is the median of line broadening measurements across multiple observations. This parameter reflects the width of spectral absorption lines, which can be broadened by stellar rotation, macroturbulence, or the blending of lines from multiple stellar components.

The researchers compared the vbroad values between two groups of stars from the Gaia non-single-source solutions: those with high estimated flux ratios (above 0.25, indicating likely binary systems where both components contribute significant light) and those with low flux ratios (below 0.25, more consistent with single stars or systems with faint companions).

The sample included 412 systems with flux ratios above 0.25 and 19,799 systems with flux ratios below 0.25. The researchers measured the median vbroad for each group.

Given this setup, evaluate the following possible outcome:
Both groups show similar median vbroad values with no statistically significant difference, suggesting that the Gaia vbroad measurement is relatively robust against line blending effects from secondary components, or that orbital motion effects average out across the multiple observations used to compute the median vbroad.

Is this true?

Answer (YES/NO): NO